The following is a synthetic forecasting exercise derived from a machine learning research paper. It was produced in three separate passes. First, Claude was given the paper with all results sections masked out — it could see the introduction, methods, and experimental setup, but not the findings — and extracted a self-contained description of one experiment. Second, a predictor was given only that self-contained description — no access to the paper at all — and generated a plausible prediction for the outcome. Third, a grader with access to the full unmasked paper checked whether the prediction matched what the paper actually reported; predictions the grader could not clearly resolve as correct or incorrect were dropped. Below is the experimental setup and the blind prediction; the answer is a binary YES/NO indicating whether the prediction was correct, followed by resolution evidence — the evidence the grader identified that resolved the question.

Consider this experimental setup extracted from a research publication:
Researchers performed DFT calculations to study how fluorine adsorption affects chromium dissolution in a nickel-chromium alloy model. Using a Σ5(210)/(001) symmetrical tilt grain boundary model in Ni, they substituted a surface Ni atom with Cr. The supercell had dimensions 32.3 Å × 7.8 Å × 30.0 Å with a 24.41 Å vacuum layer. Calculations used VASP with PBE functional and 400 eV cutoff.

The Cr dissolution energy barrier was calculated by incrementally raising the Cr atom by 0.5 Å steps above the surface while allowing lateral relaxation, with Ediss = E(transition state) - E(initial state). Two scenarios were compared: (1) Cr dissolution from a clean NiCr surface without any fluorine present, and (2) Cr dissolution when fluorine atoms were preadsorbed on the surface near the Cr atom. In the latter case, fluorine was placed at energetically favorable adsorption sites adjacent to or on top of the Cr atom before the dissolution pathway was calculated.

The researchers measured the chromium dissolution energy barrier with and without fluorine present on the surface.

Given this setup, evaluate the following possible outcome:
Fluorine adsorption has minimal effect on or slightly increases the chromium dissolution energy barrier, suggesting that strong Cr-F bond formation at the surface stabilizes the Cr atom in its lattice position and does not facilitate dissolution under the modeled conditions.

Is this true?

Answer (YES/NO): NO